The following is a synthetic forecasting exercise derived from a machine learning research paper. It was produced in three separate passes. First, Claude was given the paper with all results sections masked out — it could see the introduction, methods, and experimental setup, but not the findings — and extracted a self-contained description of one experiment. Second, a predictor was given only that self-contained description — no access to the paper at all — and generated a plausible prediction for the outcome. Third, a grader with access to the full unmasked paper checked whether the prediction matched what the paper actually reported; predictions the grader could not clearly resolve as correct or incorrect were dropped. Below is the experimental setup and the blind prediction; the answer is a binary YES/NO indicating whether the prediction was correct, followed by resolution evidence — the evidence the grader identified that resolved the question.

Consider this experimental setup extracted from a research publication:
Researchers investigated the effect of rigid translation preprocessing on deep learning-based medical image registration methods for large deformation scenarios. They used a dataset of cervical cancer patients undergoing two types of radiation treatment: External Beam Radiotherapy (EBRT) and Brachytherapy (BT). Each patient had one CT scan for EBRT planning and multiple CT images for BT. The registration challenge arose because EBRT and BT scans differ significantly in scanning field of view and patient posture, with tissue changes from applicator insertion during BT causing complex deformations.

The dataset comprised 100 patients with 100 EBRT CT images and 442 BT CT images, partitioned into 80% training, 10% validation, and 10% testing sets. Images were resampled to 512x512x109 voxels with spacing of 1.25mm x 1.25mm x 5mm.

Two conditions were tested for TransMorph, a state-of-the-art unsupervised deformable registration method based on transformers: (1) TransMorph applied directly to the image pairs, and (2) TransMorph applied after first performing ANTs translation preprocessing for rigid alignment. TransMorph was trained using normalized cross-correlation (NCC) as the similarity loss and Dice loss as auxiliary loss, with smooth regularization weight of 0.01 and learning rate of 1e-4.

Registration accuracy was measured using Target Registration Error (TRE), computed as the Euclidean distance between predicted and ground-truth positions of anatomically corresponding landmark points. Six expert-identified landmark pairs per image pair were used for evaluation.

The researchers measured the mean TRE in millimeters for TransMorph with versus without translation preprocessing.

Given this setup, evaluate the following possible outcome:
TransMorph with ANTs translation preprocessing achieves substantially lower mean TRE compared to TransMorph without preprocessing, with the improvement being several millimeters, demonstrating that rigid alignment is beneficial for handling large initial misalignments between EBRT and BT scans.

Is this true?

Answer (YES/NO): NO